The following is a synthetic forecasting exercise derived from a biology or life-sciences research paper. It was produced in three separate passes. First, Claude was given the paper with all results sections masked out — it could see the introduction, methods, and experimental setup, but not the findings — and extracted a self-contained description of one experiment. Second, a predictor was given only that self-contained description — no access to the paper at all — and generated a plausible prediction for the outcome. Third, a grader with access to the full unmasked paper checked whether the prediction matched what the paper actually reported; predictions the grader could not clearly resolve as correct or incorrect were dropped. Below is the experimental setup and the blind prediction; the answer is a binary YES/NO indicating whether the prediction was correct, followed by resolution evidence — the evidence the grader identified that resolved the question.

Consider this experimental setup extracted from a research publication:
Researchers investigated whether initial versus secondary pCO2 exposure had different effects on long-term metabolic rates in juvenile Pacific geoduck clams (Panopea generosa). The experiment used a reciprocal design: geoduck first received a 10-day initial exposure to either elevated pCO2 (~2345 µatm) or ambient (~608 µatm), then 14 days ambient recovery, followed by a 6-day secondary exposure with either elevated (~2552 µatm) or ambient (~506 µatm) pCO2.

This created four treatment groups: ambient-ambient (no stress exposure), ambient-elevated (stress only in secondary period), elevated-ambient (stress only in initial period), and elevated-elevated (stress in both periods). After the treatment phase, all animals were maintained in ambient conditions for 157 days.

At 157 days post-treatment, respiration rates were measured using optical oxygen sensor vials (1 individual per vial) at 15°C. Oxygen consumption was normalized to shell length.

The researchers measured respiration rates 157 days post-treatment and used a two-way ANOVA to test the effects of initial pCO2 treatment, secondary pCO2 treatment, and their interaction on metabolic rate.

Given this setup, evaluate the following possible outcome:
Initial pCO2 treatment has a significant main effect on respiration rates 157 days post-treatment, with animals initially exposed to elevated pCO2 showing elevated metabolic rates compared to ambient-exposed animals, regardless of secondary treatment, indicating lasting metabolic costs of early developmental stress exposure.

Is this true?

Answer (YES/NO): NO